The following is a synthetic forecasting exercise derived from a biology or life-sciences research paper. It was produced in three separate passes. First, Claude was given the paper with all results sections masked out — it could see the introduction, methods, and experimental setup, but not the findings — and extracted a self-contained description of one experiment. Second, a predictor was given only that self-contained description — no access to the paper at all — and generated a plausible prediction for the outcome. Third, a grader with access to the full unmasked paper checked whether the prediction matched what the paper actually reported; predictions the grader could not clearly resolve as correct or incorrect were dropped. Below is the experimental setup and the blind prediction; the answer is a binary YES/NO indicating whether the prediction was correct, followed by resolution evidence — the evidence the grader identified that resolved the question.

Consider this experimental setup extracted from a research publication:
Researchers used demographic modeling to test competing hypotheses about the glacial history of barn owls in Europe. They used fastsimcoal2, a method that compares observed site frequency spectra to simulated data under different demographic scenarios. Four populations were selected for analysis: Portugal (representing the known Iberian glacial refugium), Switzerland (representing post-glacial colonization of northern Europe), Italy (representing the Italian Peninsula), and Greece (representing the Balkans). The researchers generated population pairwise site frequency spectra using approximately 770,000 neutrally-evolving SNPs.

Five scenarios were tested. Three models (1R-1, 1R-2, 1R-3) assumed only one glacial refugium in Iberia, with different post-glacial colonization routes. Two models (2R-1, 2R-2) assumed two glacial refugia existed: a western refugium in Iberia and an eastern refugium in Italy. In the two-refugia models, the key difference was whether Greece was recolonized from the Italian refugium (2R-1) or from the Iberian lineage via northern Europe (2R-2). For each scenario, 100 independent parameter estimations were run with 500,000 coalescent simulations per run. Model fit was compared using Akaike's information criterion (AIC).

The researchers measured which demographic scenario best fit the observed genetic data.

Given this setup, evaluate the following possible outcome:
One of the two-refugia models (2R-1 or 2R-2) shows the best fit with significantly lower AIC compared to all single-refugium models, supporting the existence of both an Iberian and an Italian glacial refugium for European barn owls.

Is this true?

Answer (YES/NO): YES